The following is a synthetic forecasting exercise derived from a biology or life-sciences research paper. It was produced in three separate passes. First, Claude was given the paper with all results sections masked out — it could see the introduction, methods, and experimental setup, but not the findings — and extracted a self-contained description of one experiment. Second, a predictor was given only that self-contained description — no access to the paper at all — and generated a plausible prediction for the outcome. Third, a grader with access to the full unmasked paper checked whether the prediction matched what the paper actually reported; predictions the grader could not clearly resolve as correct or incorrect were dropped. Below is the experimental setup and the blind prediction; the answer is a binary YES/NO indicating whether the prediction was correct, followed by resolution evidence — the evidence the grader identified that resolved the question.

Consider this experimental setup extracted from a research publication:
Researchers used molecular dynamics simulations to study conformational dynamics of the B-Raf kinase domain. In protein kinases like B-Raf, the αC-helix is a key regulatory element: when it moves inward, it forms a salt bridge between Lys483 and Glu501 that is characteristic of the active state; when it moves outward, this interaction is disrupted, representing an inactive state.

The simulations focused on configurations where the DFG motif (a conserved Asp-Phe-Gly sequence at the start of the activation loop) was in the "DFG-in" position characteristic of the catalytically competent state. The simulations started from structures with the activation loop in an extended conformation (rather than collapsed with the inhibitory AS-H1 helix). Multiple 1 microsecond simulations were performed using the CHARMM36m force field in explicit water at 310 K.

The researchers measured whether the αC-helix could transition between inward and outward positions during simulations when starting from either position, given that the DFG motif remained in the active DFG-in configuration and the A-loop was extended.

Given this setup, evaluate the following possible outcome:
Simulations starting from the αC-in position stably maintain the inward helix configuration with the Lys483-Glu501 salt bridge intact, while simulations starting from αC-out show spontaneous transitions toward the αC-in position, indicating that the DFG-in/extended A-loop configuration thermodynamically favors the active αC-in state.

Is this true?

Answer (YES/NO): NO